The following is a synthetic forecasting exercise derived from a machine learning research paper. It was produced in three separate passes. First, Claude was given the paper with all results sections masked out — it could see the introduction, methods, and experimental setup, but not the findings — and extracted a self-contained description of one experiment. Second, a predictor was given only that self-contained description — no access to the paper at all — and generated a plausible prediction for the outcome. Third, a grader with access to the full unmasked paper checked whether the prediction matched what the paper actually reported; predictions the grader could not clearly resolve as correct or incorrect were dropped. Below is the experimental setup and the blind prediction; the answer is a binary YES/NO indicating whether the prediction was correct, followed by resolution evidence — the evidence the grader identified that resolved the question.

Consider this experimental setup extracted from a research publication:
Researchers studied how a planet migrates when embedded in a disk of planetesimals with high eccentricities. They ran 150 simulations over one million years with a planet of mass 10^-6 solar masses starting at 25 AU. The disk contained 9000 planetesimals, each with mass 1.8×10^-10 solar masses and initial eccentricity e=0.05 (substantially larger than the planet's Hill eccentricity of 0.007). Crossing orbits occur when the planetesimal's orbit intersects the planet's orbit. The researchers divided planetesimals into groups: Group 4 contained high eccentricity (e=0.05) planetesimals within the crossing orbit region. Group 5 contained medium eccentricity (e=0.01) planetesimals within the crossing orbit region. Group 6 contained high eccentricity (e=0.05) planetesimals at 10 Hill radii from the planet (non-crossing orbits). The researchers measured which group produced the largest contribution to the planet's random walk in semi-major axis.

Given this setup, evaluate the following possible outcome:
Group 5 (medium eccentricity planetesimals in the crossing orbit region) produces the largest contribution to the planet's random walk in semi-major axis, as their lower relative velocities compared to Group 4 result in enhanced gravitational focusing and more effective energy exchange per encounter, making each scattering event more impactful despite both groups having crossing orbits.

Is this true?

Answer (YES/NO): YES